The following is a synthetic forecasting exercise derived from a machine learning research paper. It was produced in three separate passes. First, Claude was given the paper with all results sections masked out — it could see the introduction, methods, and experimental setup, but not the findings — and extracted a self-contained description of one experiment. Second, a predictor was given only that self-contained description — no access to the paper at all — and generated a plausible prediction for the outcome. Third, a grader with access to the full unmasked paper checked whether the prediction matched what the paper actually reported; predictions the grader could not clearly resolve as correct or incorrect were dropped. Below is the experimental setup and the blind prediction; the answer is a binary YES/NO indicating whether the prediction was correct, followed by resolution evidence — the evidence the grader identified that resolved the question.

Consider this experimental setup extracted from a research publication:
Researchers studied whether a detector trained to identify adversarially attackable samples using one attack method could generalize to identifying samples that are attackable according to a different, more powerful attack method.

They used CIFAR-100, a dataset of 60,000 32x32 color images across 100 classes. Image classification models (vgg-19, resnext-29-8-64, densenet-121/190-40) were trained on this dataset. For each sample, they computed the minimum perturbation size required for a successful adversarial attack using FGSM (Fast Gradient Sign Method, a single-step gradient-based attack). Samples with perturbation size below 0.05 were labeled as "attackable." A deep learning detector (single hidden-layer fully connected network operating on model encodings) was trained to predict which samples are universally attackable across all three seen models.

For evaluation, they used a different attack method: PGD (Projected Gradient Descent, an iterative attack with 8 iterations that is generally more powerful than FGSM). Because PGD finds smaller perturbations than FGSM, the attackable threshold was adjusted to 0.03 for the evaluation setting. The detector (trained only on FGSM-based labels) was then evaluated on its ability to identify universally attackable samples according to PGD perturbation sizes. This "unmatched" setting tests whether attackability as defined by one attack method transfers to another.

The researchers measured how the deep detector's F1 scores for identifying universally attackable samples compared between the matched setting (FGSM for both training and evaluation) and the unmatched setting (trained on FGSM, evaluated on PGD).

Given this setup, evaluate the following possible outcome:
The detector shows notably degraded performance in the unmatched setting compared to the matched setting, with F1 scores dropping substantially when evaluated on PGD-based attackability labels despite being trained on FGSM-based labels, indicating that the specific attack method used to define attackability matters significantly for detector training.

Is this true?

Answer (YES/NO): NO